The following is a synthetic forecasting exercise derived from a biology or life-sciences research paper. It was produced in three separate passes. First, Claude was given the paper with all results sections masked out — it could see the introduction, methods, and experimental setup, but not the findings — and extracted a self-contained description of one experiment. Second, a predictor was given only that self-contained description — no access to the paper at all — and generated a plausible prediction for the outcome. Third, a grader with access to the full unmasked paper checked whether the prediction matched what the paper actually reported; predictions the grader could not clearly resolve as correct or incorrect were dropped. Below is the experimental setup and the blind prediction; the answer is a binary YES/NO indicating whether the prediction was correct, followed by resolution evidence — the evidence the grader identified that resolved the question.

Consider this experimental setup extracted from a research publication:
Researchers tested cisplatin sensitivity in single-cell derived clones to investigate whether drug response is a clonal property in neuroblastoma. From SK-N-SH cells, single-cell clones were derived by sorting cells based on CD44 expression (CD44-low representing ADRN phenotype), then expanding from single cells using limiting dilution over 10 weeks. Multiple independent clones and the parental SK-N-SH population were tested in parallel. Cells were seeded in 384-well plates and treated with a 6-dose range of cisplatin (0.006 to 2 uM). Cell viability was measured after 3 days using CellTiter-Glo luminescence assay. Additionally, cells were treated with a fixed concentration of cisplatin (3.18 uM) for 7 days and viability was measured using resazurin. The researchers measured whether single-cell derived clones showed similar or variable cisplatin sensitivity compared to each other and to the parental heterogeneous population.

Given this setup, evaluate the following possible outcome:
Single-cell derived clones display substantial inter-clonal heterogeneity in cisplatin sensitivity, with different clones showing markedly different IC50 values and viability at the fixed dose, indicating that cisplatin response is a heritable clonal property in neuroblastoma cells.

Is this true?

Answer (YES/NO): YES